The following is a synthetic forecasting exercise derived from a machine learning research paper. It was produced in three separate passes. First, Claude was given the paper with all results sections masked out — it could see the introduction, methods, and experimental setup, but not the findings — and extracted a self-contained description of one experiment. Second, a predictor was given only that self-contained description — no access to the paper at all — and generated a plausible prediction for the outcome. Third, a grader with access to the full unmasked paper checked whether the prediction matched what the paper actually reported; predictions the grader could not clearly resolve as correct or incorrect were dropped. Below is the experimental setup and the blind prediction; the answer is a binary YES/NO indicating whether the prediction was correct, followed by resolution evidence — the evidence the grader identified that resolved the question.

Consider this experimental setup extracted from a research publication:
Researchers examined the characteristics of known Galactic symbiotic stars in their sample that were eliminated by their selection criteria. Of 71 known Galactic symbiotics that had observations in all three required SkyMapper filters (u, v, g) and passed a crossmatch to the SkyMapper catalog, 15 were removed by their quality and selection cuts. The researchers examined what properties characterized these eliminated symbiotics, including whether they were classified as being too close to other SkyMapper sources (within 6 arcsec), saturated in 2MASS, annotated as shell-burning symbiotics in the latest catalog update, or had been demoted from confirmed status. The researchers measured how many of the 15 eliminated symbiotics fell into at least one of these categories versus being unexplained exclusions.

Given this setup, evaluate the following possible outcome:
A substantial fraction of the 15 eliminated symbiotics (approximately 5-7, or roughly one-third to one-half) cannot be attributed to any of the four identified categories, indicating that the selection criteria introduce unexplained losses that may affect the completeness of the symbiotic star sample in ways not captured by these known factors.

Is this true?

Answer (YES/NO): NO